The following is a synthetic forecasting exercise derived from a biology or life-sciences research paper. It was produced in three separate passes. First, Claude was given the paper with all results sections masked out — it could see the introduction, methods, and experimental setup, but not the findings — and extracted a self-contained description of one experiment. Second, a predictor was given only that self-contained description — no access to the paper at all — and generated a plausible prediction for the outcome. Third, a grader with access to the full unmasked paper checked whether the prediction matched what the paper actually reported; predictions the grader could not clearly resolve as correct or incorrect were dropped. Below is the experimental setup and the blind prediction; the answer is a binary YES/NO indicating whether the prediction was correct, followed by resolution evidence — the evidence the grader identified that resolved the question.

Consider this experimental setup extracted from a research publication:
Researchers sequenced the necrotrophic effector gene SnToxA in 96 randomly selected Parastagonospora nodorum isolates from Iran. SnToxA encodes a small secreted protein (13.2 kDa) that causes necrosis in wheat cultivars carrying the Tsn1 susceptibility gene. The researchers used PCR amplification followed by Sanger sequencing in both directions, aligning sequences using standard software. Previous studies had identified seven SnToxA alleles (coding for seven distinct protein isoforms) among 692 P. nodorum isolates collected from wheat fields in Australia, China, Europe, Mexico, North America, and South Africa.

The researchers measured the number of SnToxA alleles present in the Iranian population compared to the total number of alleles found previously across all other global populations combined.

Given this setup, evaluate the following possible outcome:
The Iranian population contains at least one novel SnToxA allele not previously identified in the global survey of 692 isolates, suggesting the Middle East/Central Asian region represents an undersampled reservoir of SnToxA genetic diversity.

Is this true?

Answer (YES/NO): YES